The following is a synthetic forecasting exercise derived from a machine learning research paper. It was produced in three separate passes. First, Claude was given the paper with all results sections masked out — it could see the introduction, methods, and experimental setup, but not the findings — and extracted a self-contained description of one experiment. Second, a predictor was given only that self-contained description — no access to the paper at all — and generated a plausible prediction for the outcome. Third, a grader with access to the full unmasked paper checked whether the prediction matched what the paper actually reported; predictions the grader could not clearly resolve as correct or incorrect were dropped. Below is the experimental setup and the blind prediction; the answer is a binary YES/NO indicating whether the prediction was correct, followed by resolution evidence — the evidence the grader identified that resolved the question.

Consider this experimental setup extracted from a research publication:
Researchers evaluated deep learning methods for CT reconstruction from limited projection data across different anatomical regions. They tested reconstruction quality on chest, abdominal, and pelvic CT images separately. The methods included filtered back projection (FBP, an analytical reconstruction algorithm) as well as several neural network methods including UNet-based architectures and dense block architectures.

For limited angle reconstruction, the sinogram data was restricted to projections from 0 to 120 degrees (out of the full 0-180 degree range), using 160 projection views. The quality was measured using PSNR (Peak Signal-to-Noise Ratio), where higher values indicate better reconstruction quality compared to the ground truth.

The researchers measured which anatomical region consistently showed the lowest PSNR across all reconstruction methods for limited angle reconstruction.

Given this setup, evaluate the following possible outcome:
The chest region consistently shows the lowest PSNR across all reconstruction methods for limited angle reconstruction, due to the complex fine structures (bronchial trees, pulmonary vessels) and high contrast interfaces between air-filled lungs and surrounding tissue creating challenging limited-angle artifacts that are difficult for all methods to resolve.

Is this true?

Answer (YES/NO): NO